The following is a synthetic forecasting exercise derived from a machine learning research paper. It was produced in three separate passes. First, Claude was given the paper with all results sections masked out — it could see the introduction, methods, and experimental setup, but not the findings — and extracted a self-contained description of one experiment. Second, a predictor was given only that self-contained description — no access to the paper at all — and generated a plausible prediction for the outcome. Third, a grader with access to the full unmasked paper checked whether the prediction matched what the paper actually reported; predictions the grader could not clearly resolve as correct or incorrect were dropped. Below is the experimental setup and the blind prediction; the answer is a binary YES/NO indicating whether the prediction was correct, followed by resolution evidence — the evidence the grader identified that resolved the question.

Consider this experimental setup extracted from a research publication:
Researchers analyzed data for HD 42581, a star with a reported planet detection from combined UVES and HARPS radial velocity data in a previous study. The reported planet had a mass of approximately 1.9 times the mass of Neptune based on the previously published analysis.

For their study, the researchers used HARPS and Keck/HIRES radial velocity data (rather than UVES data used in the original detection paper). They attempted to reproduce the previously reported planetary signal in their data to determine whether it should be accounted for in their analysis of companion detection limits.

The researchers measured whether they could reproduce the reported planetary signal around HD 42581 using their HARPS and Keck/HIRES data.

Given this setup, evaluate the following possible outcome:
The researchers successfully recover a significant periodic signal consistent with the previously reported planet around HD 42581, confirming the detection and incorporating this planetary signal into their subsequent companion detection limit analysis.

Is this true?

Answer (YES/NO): NO